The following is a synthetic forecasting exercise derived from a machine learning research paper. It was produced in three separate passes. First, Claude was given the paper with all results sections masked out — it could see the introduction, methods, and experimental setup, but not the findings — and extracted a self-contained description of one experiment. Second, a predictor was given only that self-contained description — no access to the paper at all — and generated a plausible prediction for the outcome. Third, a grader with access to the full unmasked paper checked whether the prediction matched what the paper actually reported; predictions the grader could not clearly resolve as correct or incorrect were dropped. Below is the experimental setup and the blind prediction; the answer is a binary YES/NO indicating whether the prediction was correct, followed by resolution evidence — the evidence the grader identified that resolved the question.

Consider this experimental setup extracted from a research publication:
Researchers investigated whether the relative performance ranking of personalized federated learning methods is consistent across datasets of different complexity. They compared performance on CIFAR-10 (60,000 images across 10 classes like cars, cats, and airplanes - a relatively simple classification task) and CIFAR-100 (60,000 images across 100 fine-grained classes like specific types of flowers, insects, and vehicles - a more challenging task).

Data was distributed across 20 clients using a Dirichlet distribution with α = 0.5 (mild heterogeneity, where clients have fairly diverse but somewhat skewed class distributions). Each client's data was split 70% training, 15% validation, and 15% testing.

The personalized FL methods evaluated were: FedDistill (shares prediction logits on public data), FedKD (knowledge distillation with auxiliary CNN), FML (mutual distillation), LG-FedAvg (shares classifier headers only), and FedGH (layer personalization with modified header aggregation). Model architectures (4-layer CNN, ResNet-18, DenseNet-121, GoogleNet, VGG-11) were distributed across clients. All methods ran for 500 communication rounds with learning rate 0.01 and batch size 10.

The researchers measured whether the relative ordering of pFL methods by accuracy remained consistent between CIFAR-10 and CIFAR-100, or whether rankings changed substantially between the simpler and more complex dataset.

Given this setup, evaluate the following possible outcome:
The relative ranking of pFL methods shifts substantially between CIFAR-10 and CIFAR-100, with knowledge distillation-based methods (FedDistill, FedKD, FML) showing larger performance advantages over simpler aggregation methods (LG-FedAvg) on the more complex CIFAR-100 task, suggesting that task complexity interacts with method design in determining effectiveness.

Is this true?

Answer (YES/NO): YES